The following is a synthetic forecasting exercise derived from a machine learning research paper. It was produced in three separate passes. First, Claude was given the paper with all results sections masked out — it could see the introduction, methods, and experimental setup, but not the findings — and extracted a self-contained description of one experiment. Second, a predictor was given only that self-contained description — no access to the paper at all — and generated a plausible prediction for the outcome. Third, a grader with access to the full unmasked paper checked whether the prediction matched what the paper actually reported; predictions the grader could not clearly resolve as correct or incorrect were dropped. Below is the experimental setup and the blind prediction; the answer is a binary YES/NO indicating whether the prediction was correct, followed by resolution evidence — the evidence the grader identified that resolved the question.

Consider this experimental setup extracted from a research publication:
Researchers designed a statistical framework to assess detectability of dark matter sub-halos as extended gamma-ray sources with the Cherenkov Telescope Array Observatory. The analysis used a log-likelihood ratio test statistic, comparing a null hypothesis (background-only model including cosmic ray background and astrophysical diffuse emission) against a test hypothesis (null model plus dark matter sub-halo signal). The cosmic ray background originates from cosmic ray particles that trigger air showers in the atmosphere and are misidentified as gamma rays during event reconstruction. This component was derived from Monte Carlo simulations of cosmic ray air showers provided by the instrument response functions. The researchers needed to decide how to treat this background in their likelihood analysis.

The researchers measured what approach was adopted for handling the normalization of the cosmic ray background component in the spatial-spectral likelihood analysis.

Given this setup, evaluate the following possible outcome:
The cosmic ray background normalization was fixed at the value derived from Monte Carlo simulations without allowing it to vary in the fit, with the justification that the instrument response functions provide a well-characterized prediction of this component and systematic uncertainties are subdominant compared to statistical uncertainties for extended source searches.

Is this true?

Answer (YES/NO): NO